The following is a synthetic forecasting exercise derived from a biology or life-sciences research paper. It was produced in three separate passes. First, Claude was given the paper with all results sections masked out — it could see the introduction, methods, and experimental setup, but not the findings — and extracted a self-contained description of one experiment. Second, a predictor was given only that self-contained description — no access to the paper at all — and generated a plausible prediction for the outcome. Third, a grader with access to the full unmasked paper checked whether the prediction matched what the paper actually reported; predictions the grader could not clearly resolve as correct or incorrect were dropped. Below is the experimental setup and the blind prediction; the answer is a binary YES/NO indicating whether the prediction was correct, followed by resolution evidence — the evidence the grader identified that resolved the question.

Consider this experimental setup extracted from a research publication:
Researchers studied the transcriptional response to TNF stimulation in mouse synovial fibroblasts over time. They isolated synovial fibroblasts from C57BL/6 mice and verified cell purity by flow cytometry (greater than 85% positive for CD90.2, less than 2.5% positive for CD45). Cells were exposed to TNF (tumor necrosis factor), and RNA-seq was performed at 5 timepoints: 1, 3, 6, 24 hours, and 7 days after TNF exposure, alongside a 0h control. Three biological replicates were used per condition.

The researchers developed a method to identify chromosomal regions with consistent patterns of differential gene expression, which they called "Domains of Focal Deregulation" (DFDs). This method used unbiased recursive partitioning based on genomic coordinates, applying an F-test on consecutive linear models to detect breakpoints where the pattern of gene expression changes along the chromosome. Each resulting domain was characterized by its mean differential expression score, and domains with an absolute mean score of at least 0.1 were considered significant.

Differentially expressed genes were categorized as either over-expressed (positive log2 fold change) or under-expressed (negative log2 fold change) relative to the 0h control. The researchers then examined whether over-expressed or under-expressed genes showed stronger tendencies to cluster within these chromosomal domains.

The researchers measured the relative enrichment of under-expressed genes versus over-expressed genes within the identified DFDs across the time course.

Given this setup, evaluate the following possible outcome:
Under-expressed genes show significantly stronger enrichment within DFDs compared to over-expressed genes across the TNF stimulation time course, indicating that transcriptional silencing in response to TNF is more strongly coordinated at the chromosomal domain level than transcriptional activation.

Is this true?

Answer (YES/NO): YES